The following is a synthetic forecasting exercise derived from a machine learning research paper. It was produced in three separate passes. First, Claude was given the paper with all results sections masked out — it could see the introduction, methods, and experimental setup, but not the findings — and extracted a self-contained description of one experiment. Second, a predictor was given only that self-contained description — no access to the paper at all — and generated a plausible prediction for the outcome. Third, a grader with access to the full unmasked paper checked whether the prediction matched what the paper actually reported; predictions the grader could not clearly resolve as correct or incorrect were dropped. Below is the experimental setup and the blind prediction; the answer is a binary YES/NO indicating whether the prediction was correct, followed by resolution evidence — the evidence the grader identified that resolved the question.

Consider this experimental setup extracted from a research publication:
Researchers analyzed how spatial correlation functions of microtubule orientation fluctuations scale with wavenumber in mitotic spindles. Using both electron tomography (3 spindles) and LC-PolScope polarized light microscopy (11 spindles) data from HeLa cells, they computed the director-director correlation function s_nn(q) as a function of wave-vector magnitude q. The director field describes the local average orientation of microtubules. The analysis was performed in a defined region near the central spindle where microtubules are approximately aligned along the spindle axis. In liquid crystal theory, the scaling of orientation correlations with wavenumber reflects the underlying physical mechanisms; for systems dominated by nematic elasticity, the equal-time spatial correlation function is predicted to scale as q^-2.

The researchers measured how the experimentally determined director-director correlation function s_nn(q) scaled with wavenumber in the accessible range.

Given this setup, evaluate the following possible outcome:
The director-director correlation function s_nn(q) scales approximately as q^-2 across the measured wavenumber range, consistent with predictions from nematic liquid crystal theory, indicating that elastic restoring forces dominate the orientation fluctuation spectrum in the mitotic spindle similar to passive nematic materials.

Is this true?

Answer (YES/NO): YES